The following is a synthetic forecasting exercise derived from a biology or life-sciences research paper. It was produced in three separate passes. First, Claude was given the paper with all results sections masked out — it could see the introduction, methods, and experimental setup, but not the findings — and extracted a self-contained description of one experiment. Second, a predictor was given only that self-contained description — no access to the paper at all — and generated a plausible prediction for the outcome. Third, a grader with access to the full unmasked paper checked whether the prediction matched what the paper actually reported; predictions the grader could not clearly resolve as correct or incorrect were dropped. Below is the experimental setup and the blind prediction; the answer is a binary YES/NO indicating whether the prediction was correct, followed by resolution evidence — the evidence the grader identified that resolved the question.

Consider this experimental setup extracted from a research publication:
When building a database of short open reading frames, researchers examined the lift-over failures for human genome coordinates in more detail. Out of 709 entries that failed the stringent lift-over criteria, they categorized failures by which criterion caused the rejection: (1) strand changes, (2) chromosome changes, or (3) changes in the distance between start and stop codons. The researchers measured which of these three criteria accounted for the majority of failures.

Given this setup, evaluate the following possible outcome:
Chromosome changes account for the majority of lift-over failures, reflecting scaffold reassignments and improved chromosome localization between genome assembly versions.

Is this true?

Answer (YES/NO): NO